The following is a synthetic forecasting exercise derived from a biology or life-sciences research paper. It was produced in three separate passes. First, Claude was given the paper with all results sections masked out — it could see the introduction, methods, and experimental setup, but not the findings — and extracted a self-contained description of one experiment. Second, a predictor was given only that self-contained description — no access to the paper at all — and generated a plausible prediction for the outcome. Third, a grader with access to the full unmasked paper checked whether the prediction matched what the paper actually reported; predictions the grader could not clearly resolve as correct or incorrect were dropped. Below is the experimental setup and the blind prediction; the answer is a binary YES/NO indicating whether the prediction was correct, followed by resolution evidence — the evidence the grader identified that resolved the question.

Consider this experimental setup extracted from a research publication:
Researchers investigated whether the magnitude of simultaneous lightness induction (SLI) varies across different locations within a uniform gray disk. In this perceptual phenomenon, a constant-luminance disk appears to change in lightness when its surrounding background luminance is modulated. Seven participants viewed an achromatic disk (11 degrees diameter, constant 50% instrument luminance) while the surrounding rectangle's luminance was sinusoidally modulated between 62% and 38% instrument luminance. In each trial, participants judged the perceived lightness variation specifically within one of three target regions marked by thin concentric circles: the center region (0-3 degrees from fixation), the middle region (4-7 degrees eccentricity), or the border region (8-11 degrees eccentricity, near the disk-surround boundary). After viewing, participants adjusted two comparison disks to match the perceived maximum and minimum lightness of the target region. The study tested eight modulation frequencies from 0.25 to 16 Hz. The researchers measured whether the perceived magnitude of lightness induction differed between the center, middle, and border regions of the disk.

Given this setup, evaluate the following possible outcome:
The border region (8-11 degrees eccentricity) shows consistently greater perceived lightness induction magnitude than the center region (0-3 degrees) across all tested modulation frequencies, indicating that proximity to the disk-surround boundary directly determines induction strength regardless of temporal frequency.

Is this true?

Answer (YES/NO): NO